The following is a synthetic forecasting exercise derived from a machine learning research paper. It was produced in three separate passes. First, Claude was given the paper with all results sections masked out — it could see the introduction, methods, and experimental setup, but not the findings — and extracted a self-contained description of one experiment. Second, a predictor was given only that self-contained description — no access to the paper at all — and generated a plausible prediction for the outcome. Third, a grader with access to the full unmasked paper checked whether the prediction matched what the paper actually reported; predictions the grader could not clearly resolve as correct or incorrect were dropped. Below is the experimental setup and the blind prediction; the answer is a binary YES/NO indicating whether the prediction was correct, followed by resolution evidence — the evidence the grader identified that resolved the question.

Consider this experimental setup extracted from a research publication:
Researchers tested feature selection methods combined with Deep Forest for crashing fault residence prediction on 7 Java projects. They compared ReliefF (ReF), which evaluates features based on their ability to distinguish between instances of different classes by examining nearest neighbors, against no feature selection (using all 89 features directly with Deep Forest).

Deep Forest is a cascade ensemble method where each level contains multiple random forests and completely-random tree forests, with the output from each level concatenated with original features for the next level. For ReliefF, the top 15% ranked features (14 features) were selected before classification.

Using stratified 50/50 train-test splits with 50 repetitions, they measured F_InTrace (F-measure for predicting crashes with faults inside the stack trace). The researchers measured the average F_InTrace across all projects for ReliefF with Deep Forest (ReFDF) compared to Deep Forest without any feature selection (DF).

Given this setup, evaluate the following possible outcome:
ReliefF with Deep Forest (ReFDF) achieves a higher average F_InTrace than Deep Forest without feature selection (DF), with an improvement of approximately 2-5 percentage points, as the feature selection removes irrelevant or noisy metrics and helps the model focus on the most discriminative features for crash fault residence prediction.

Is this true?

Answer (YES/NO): NO